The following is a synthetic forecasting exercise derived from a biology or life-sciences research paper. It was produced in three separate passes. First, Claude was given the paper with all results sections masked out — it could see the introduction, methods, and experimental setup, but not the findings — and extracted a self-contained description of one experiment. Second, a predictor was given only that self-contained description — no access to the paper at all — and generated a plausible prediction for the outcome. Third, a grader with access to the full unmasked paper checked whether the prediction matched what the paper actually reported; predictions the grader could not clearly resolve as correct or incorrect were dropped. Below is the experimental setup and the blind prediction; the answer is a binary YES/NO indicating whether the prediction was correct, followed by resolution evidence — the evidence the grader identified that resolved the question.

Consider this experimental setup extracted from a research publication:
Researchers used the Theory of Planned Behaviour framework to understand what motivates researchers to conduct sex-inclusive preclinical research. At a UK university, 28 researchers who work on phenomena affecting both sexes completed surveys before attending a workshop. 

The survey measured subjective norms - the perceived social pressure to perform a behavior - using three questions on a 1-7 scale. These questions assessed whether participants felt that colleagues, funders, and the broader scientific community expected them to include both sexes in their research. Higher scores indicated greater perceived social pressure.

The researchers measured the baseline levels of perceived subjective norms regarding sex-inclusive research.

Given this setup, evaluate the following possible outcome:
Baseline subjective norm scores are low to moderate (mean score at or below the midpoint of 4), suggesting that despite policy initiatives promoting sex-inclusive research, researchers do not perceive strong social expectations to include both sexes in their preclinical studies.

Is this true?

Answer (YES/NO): NO